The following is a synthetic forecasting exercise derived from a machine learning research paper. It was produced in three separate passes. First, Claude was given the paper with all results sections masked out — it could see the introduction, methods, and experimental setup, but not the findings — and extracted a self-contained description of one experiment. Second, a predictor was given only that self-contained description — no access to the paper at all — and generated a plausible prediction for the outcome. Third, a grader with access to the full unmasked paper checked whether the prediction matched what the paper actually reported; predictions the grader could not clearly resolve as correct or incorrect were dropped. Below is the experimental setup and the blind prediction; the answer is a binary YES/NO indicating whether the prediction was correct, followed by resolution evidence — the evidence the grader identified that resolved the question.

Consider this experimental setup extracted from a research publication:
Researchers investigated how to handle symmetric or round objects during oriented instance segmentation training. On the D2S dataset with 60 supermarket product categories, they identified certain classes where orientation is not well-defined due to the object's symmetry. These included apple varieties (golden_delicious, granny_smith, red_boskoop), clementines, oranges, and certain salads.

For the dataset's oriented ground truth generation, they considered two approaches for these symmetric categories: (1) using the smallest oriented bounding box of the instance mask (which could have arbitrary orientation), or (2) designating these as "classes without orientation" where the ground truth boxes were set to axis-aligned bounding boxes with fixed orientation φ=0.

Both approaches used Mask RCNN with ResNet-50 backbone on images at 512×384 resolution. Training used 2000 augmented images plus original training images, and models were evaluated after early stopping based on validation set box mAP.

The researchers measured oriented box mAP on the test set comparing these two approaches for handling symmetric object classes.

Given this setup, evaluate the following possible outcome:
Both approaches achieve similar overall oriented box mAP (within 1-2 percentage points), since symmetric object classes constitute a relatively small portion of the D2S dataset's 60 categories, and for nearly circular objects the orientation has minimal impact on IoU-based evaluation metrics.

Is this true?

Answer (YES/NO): NO